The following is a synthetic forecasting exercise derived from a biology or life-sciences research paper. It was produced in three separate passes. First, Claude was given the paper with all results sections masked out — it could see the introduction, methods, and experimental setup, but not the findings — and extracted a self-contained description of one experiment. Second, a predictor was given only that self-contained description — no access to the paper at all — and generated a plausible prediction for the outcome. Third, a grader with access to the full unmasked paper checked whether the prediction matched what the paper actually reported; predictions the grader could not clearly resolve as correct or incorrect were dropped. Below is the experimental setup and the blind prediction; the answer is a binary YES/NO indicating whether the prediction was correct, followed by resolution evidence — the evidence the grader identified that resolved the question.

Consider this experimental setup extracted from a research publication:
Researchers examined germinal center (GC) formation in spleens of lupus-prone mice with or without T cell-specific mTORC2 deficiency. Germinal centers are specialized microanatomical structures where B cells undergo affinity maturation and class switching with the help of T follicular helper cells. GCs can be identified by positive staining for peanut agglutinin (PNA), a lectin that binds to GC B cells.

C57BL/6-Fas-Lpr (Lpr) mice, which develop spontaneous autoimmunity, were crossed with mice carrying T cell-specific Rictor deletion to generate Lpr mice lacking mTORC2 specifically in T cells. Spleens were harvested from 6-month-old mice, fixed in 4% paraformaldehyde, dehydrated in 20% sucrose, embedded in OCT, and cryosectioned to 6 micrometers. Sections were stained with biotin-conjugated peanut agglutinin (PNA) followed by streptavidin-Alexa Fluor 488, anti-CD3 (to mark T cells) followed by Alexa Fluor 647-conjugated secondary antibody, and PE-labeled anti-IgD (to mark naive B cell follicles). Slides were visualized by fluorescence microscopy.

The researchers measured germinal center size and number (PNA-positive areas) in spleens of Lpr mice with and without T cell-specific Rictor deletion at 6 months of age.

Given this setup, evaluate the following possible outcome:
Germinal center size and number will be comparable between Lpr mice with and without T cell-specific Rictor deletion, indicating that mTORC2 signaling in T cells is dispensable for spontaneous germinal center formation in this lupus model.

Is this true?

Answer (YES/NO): NO